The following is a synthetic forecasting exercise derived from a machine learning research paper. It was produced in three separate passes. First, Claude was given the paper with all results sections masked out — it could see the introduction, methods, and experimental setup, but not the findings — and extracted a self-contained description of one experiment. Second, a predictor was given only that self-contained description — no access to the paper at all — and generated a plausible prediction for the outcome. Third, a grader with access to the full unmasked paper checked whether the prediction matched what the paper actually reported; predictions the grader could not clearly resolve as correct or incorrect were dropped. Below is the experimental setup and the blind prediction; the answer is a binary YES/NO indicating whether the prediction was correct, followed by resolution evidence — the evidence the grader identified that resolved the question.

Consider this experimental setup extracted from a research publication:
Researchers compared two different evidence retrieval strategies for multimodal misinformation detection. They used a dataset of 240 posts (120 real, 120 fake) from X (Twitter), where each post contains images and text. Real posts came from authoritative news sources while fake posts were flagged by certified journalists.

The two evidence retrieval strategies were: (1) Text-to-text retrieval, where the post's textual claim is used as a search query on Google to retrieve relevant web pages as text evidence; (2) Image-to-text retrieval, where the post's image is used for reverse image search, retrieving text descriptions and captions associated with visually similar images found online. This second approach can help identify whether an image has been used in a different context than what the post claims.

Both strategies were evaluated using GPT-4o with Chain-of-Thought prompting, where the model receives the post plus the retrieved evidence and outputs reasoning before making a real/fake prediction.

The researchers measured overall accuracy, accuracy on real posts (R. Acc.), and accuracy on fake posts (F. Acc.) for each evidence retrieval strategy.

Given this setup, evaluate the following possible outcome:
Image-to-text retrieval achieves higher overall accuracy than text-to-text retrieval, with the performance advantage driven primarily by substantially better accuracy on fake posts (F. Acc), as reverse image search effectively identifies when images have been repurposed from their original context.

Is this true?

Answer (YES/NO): NO